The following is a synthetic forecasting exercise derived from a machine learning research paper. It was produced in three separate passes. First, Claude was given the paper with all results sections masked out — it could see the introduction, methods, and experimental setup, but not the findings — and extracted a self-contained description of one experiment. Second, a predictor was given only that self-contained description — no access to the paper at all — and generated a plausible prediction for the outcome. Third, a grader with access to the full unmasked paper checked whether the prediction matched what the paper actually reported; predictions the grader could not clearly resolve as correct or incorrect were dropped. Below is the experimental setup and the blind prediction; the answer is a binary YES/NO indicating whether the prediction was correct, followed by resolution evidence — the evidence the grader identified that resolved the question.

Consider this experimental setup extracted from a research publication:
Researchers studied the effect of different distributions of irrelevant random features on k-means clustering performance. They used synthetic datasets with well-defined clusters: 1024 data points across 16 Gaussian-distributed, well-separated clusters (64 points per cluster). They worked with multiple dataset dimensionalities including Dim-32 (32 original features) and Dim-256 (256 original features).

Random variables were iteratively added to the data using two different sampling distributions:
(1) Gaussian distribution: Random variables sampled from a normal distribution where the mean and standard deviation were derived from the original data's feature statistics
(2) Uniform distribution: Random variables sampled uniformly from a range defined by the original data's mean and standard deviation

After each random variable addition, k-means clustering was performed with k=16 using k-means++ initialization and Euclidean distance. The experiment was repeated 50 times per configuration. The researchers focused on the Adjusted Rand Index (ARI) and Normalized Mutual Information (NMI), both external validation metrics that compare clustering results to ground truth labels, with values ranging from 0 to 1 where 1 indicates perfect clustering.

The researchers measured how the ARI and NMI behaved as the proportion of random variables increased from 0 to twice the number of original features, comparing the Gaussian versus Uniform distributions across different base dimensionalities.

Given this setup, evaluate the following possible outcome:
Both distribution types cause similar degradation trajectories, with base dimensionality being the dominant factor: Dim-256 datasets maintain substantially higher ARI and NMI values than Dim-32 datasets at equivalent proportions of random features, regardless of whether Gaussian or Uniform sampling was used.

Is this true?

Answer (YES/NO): NO